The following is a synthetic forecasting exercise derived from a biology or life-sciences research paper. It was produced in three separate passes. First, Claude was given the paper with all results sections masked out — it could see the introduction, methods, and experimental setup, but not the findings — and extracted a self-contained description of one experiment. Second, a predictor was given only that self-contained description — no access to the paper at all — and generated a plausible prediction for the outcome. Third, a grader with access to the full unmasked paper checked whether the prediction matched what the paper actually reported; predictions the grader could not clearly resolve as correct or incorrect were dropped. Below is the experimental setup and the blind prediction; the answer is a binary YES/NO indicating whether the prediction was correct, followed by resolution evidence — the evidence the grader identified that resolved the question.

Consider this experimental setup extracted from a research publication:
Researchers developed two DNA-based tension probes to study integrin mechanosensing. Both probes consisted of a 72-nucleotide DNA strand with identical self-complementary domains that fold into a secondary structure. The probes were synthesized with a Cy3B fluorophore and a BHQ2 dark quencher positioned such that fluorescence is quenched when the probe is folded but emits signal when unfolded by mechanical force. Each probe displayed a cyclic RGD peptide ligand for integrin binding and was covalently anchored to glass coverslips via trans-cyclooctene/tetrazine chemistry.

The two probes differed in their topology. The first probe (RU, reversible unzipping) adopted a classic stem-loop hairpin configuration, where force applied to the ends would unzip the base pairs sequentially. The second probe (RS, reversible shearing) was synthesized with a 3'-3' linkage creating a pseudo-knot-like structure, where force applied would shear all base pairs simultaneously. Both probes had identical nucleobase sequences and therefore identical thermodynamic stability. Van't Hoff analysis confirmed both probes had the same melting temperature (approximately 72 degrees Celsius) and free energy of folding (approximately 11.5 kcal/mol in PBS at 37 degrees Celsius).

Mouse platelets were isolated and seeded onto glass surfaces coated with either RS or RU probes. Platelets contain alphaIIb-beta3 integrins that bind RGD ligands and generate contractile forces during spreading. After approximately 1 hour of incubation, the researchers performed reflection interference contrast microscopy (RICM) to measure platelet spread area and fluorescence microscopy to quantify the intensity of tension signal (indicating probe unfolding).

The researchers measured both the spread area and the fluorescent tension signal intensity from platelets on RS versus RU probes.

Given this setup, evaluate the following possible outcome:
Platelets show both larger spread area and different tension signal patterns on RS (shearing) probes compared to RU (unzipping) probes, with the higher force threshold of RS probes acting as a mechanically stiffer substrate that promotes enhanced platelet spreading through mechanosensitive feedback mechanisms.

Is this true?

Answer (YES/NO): NO